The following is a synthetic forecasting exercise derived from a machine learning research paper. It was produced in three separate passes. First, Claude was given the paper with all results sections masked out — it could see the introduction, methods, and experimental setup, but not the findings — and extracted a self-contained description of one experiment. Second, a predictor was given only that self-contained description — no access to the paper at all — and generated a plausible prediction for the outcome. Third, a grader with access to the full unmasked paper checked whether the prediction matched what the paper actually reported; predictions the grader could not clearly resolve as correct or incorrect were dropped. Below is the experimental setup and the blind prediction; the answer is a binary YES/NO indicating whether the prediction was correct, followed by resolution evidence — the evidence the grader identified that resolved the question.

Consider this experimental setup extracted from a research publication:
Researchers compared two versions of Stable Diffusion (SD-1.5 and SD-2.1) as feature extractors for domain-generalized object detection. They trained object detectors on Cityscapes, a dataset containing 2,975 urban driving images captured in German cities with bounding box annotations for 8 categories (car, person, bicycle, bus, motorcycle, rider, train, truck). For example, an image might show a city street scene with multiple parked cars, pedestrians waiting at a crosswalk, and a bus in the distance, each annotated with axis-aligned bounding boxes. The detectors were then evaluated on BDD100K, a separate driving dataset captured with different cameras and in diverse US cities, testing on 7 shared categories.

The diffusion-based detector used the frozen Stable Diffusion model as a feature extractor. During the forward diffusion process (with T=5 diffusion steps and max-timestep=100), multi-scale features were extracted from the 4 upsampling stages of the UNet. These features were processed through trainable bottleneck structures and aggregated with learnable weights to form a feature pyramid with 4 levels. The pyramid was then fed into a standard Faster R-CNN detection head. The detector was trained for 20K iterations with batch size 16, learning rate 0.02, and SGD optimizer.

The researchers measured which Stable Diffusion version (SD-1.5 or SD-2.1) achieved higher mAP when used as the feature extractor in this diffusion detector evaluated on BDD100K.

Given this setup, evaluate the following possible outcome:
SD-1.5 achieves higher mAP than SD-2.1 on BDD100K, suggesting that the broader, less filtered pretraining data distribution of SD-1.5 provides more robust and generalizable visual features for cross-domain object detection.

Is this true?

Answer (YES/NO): YES